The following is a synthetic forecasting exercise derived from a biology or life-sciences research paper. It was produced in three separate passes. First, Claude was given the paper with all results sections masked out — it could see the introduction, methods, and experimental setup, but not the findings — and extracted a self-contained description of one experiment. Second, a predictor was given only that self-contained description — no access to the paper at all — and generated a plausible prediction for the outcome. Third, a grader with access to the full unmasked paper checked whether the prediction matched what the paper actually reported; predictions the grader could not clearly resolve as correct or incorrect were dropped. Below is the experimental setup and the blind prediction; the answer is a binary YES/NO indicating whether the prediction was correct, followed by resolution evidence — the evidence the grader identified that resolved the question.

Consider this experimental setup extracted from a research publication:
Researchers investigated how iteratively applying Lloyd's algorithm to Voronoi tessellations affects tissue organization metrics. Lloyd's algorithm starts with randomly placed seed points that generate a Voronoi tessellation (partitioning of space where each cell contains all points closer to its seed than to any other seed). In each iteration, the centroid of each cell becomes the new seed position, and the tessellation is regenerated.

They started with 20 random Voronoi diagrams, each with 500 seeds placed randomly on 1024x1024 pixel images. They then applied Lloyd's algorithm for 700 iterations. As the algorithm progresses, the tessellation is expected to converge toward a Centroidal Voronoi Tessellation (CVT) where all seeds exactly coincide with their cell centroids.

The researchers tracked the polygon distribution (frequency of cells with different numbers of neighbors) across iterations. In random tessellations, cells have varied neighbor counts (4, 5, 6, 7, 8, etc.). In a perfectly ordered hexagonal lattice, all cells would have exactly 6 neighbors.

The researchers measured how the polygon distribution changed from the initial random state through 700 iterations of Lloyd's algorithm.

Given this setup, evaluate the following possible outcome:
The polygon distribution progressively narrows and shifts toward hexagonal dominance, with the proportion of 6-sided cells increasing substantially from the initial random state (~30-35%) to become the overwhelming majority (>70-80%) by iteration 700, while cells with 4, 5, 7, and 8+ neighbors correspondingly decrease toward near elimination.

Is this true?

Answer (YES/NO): NO